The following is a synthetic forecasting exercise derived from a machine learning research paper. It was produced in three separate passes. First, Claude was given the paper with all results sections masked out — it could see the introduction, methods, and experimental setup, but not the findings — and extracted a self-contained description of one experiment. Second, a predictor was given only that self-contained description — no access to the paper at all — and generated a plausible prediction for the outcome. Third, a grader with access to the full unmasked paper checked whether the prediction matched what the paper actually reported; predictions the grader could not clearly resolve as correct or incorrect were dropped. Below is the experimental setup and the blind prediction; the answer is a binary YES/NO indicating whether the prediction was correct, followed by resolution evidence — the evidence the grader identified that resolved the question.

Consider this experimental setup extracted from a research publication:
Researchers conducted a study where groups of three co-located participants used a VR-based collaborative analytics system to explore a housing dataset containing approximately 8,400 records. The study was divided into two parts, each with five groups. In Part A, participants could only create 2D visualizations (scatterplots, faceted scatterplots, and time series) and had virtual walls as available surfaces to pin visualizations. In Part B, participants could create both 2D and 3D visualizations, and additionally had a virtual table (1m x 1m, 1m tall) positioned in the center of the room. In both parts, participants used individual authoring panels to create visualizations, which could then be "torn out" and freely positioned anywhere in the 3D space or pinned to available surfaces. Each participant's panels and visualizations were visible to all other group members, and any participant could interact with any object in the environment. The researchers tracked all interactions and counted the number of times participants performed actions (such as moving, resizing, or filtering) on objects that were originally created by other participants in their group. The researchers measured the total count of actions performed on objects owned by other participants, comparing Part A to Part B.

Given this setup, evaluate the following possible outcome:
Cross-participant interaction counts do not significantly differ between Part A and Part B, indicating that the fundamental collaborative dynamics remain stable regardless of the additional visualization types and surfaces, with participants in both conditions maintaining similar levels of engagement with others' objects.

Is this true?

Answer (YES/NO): NO